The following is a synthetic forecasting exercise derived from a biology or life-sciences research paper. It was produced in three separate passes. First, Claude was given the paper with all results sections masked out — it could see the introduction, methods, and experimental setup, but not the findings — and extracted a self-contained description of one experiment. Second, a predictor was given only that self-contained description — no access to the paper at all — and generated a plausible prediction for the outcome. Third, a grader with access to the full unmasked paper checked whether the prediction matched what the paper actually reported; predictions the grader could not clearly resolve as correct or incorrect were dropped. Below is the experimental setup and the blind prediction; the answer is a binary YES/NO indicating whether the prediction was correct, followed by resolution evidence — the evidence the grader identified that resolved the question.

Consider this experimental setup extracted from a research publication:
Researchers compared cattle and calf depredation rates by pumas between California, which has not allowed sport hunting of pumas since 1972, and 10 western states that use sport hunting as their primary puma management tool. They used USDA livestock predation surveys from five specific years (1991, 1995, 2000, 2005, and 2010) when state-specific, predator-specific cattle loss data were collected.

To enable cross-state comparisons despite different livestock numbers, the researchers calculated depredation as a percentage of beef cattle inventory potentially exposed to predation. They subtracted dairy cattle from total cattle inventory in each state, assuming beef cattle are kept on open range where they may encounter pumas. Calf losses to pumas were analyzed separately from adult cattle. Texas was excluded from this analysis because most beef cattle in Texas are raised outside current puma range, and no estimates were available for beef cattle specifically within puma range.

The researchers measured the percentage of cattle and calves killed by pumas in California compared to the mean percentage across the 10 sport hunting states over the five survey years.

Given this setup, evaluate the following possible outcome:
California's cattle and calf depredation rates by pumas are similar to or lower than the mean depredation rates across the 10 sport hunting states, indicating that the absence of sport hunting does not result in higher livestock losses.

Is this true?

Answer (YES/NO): YES